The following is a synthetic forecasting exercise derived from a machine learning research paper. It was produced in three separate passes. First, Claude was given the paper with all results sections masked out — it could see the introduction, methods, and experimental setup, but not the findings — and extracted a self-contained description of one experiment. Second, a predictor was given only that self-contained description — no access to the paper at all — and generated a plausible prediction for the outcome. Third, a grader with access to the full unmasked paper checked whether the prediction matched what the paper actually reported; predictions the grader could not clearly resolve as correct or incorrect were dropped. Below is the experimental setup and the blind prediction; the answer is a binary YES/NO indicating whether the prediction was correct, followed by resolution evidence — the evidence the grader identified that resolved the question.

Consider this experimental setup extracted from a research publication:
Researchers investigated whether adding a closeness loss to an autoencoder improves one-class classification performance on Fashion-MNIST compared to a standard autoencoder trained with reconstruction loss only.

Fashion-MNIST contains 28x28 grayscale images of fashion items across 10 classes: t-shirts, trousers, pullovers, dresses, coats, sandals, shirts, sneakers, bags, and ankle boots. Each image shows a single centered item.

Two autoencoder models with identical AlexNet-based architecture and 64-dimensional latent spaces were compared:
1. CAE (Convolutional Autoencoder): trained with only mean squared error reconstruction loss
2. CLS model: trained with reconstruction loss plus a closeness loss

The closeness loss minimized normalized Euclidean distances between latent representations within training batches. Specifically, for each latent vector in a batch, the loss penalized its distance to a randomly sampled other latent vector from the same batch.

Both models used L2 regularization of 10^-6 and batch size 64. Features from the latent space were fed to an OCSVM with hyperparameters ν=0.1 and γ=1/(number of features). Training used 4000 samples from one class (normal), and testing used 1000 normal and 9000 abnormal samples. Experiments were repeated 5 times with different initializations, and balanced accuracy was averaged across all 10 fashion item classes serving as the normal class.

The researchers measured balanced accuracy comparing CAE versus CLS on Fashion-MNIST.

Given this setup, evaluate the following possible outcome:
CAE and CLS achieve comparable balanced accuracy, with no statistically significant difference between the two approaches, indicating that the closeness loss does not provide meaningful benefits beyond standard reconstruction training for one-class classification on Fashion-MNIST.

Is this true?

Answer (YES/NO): NO